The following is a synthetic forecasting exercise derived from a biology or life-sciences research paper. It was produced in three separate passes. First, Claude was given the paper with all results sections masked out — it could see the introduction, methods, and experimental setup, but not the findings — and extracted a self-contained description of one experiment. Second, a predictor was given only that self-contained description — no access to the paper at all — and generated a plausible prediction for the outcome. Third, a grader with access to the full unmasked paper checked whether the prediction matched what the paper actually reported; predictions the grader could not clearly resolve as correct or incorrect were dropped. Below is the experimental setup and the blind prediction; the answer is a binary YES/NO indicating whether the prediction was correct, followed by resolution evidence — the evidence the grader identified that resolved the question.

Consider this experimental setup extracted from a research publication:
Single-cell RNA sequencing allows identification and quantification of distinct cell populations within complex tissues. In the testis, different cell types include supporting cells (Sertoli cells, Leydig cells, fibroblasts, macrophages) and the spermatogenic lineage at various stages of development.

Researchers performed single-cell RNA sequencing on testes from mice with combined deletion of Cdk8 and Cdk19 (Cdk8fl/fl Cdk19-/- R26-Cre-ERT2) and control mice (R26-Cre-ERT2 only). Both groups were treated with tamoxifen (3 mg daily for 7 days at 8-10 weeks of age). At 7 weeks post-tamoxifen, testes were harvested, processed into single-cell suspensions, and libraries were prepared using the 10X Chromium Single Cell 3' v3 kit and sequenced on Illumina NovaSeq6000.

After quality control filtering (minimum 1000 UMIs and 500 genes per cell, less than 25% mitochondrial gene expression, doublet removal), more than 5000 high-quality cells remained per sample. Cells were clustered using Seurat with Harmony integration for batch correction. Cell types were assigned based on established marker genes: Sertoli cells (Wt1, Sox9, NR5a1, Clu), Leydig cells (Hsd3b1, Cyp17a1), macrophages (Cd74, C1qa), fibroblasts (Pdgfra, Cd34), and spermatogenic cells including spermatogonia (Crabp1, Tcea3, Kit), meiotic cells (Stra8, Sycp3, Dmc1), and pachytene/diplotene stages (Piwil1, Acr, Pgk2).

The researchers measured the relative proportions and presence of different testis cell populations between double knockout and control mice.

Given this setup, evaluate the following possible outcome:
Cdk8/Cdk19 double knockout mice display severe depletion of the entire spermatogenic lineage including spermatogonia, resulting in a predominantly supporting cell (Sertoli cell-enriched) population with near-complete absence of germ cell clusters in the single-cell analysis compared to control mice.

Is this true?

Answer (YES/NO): NO